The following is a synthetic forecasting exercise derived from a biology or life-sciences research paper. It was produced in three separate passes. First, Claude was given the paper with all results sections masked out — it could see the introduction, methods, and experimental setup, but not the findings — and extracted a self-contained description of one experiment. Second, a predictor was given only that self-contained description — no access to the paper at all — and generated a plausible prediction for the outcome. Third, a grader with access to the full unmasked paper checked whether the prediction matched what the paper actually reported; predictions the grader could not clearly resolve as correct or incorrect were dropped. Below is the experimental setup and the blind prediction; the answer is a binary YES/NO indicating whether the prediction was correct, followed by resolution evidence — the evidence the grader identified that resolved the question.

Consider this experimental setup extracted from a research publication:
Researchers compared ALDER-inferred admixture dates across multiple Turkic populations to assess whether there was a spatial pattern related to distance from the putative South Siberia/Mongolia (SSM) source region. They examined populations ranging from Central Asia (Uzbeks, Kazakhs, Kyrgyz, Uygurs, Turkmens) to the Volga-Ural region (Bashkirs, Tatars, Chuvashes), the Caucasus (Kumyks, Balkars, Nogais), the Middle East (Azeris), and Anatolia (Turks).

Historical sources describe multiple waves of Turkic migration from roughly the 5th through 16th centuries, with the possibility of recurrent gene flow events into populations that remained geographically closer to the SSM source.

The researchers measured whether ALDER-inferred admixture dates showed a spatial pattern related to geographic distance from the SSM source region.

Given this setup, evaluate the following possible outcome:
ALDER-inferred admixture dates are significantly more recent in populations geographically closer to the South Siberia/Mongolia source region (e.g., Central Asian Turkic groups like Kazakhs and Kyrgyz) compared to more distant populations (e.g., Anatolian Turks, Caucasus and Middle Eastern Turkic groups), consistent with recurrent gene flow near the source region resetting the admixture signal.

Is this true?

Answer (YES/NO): YES